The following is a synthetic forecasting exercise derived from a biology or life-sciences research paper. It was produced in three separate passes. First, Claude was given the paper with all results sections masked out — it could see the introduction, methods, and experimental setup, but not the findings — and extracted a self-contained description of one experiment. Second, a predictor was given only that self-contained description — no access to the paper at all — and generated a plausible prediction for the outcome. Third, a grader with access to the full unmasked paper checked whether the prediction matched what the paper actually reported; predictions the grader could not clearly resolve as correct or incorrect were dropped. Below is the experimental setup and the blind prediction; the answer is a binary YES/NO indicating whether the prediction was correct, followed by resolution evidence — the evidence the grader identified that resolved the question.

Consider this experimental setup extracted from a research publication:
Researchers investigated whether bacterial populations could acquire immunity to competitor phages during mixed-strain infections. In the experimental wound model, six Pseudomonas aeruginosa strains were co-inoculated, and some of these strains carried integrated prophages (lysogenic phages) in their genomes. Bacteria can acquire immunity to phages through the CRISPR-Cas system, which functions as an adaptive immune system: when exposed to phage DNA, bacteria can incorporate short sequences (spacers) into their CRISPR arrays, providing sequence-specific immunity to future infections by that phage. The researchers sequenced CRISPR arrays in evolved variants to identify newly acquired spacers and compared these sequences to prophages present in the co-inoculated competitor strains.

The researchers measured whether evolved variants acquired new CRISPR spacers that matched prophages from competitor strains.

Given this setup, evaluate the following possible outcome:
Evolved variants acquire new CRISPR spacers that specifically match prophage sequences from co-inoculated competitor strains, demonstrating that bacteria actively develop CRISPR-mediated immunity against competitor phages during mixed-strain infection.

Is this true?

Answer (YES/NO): YES